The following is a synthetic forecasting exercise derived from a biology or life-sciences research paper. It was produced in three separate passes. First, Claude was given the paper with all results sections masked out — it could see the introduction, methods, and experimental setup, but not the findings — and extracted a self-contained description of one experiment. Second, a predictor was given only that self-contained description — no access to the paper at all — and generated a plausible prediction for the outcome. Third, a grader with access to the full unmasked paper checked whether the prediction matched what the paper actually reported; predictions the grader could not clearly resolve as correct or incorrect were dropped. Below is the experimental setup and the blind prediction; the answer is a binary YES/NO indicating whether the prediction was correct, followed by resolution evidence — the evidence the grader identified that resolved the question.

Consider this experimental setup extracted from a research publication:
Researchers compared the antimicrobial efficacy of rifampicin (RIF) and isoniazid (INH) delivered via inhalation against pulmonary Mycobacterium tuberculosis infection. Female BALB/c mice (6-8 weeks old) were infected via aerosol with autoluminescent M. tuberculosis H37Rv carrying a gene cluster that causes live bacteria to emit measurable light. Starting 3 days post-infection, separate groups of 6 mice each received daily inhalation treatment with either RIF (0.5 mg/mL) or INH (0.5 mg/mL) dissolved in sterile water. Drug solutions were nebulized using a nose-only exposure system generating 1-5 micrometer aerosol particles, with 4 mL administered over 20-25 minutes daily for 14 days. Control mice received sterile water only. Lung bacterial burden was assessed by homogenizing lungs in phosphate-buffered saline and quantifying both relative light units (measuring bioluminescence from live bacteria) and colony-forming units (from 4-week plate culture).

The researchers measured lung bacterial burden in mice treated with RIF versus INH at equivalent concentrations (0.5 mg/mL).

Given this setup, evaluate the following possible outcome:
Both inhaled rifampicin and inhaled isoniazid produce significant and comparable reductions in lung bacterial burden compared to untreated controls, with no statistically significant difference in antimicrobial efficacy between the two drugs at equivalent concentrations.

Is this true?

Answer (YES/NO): NO